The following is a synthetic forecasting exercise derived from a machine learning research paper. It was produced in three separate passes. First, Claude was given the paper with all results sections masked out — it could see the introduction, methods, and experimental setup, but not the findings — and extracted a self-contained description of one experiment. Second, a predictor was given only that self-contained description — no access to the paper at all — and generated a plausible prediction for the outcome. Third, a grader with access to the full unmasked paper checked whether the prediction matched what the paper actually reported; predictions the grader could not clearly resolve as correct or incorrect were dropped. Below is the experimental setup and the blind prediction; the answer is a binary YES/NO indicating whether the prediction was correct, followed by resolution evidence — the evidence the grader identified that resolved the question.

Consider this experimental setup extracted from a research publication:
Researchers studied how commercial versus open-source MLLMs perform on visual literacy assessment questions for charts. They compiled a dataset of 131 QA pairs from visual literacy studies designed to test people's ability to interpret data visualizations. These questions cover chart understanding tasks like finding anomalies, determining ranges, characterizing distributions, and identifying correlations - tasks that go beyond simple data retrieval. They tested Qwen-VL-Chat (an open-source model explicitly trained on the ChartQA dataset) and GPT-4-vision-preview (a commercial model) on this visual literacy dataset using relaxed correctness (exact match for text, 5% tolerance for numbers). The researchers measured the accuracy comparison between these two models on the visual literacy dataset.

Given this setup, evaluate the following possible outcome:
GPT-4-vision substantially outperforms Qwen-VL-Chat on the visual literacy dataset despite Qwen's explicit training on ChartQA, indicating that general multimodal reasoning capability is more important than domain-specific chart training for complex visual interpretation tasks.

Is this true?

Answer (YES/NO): NO